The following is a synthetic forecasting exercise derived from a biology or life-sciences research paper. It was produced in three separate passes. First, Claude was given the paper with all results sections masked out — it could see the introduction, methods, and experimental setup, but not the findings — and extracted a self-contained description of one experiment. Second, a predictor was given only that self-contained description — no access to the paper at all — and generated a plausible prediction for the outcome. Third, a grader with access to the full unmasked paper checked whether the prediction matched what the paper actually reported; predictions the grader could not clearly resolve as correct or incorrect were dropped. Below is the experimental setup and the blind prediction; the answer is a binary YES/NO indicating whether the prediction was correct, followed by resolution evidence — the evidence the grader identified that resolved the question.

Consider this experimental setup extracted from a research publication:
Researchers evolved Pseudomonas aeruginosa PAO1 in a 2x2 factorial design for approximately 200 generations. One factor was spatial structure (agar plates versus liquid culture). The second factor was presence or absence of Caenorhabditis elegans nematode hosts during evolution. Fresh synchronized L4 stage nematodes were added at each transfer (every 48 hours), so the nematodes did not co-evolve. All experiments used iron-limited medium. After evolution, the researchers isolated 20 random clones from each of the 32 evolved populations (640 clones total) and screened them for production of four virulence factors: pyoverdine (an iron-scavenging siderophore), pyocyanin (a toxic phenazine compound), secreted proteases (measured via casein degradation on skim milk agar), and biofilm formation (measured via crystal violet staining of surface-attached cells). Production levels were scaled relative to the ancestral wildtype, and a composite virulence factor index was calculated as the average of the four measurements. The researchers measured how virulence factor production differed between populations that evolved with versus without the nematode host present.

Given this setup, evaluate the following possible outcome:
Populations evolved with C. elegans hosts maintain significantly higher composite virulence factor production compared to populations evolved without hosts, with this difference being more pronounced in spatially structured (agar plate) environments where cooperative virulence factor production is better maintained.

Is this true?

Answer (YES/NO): NO